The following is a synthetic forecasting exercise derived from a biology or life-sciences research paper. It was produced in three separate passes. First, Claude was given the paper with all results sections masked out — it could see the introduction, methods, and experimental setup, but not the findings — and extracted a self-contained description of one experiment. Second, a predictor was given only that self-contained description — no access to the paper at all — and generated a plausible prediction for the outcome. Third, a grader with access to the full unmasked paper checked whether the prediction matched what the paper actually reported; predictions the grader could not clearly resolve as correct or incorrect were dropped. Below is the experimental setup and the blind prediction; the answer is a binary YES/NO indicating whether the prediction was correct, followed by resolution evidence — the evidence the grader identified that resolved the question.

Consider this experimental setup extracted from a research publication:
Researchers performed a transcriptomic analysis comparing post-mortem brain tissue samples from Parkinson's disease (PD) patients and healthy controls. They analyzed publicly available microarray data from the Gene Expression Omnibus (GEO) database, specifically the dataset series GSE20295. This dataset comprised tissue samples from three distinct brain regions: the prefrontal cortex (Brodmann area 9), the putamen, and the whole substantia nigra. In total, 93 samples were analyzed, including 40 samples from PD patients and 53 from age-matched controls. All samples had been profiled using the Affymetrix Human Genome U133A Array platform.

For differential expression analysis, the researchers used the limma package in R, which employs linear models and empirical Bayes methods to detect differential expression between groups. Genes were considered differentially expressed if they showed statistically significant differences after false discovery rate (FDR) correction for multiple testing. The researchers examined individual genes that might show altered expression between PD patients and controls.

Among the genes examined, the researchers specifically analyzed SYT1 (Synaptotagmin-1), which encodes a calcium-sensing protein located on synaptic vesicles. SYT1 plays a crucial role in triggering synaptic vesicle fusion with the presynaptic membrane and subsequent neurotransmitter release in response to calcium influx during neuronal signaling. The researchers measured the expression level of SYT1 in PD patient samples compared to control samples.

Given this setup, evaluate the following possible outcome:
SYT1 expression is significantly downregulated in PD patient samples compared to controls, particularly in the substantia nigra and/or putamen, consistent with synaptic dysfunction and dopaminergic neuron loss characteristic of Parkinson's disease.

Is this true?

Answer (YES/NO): NO